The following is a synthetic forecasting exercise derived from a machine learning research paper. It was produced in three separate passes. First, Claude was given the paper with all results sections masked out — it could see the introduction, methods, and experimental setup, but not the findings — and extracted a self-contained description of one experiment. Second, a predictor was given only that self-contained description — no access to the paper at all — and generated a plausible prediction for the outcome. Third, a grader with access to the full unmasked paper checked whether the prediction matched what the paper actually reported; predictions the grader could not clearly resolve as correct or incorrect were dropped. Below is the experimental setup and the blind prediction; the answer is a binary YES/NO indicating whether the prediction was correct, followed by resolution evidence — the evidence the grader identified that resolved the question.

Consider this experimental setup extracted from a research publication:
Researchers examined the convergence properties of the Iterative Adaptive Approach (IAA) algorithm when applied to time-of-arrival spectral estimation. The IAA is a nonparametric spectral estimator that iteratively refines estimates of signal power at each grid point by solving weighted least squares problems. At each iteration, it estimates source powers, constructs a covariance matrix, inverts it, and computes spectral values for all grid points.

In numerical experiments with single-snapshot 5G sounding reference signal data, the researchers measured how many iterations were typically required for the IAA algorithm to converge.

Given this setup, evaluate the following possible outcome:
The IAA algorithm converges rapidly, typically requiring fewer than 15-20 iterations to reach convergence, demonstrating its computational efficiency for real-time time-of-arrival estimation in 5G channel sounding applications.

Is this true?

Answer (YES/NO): YES